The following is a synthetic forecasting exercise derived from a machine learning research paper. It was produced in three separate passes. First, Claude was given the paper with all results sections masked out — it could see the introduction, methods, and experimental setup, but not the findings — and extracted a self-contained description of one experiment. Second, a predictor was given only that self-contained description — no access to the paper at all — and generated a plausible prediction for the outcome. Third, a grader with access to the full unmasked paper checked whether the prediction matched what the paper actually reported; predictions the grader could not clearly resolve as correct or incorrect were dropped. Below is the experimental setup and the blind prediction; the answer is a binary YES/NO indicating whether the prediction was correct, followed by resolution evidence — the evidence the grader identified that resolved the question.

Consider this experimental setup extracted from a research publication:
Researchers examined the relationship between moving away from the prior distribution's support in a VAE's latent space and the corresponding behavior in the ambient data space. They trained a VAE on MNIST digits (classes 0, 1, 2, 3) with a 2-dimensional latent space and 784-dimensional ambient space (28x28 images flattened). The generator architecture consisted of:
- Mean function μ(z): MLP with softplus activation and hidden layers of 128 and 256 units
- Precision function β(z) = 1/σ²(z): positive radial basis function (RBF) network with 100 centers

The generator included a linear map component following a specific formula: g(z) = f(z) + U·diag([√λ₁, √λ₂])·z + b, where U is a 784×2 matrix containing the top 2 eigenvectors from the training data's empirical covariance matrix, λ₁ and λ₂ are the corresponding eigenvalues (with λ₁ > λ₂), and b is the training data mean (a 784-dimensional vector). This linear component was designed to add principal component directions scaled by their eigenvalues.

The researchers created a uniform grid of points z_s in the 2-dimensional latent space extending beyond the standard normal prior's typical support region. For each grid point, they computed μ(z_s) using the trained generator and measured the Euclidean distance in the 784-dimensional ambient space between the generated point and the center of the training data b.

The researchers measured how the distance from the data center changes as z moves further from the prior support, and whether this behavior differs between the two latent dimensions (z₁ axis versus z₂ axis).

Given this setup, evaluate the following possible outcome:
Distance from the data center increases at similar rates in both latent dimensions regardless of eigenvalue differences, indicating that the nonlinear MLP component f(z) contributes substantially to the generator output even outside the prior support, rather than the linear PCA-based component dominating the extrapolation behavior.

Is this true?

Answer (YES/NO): NO